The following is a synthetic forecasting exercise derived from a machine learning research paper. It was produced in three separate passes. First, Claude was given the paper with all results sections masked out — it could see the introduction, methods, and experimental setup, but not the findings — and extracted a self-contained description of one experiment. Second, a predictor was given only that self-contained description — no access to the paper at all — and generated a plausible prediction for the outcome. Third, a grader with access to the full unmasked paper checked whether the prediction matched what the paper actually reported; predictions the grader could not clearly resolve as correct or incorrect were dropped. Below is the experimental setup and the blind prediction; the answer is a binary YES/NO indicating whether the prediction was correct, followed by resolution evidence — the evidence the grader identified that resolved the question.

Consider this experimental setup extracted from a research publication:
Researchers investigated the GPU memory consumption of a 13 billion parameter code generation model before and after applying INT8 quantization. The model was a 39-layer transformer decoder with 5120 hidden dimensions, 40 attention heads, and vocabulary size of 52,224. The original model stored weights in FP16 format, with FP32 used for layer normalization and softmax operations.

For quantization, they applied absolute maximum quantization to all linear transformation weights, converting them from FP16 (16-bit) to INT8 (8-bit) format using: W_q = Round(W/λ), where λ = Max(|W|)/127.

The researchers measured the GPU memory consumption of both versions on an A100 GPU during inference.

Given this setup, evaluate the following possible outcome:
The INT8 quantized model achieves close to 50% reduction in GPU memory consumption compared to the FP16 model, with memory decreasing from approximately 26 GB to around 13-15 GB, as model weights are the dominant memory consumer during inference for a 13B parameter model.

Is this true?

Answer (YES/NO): YES